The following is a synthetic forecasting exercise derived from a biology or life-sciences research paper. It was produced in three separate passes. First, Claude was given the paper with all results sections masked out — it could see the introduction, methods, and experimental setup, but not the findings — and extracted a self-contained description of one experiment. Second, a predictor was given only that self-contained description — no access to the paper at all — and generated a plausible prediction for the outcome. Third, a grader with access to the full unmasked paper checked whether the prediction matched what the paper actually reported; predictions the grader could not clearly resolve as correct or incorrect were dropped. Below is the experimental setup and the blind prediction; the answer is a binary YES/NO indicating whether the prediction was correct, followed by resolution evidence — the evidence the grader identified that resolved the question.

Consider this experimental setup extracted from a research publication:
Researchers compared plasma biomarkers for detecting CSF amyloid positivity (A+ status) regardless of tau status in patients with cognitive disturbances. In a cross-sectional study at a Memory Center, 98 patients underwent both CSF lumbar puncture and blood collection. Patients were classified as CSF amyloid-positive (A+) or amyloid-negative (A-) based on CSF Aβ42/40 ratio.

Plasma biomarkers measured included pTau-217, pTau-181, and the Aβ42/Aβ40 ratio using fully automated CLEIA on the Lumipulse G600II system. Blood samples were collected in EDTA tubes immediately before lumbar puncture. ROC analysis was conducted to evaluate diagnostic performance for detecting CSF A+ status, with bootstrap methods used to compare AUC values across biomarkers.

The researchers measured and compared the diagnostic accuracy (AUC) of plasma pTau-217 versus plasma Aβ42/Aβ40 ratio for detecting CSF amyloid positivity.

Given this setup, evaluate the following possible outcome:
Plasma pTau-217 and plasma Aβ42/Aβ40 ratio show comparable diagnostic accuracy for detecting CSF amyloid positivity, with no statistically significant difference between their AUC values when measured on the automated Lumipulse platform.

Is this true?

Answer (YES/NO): NO